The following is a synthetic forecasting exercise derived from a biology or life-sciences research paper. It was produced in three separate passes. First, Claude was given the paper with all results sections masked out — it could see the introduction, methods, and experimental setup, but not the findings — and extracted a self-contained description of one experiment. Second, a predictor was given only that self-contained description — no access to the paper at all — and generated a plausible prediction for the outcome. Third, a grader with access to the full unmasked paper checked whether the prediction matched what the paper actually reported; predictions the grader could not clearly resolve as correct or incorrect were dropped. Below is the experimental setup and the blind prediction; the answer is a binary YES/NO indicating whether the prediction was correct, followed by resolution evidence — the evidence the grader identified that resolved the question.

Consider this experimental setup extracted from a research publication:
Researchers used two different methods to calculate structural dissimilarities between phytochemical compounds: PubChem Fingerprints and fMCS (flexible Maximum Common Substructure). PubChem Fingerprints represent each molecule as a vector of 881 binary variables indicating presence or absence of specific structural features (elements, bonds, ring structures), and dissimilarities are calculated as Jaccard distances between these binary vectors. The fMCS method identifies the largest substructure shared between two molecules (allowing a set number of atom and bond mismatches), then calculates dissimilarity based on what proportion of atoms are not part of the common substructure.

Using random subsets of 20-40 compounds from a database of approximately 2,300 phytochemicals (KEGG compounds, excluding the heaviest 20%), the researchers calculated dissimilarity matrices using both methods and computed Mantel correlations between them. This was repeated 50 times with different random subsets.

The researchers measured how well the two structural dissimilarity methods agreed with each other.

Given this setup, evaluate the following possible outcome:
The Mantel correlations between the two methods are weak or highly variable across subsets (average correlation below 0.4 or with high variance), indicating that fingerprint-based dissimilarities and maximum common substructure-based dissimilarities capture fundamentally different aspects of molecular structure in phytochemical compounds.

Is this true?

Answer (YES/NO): NO